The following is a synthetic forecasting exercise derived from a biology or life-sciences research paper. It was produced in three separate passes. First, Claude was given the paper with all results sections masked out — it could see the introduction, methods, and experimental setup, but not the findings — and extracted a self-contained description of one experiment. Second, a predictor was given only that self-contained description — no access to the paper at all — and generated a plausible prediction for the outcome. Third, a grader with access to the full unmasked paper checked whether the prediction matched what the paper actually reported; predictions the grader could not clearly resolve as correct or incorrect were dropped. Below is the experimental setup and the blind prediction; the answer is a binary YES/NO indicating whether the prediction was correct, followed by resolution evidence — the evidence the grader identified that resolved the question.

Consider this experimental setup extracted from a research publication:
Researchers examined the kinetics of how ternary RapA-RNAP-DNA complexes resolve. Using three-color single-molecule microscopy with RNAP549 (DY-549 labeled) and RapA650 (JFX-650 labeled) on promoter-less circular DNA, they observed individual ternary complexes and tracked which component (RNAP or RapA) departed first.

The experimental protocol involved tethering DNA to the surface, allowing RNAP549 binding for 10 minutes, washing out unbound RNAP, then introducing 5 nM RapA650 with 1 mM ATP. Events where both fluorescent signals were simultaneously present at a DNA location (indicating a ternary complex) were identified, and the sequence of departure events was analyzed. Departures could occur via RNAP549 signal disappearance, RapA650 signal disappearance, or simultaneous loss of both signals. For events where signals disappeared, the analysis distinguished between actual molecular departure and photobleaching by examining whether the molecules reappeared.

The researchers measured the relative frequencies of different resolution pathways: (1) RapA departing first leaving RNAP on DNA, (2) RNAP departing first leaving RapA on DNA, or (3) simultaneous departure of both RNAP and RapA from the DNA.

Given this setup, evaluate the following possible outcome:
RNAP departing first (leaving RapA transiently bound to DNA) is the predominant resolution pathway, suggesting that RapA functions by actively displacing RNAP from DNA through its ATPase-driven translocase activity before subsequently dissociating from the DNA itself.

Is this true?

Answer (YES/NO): NO